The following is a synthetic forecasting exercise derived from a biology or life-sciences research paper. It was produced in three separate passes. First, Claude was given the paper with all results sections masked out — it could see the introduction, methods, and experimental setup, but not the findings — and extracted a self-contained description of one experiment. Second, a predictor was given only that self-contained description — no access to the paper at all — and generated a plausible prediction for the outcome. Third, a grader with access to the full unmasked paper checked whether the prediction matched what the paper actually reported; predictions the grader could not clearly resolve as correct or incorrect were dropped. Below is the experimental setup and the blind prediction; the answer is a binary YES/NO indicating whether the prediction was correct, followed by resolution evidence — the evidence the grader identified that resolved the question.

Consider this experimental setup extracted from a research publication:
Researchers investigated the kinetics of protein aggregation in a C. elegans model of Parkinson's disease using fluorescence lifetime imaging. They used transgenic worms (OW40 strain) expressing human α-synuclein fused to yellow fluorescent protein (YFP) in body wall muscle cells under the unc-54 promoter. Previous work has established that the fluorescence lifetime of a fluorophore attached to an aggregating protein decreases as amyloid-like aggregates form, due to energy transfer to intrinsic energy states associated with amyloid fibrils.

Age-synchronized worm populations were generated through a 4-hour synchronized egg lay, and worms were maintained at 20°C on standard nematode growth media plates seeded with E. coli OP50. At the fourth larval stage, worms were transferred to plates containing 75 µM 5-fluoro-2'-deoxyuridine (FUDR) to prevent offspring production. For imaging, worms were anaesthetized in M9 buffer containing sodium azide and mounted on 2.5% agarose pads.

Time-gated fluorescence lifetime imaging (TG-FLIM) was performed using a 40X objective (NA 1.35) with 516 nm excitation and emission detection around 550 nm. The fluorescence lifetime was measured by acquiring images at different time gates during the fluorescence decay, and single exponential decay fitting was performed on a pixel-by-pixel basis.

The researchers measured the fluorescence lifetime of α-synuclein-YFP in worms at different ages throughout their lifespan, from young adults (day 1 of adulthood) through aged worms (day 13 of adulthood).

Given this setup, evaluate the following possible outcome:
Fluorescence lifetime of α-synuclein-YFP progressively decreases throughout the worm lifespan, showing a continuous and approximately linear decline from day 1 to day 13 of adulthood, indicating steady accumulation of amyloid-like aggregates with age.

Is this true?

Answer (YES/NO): NO